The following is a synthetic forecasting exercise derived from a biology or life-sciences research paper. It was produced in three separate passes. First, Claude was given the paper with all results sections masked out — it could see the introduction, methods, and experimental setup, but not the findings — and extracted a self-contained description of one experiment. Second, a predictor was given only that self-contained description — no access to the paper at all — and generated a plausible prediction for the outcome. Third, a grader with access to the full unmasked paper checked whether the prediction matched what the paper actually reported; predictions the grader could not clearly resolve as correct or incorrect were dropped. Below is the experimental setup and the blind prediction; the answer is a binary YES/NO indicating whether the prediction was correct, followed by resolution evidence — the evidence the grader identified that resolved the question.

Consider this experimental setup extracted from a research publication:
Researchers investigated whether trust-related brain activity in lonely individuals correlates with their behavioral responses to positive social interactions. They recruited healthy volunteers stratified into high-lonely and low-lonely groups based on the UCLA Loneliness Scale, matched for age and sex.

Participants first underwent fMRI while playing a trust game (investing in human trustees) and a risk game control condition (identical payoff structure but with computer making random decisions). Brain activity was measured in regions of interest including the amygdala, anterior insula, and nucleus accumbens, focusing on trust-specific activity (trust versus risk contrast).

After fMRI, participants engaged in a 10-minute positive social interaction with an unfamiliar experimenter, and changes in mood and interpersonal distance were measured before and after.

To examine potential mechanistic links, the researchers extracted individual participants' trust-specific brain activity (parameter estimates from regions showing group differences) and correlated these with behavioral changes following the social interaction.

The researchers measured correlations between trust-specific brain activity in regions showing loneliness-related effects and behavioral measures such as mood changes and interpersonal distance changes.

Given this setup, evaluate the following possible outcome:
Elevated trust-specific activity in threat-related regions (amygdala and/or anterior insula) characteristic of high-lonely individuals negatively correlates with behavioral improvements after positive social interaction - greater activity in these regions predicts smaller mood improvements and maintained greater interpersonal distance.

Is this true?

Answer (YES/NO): NO